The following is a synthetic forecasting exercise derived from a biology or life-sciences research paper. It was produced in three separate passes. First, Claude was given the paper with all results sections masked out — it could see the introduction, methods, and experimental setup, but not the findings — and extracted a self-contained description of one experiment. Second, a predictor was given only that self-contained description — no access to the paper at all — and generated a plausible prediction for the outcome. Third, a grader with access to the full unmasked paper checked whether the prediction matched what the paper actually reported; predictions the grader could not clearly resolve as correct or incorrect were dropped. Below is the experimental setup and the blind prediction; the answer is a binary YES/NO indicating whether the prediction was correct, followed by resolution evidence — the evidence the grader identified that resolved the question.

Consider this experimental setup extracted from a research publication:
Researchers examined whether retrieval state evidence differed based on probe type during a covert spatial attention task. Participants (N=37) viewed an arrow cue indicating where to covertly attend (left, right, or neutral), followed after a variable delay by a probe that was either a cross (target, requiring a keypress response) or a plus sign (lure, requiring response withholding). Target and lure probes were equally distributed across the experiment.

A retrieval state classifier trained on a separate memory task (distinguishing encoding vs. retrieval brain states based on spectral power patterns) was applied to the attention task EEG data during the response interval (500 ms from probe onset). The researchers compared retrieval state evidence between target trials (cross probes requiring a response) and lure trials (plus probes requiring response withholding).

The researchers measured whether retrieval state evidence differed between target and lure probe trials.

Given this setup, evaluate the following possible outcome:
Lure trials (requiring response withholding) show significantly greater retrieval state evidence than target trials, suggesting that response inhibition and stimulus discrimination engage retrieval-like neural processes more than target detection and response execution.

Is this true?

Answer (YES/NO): NO